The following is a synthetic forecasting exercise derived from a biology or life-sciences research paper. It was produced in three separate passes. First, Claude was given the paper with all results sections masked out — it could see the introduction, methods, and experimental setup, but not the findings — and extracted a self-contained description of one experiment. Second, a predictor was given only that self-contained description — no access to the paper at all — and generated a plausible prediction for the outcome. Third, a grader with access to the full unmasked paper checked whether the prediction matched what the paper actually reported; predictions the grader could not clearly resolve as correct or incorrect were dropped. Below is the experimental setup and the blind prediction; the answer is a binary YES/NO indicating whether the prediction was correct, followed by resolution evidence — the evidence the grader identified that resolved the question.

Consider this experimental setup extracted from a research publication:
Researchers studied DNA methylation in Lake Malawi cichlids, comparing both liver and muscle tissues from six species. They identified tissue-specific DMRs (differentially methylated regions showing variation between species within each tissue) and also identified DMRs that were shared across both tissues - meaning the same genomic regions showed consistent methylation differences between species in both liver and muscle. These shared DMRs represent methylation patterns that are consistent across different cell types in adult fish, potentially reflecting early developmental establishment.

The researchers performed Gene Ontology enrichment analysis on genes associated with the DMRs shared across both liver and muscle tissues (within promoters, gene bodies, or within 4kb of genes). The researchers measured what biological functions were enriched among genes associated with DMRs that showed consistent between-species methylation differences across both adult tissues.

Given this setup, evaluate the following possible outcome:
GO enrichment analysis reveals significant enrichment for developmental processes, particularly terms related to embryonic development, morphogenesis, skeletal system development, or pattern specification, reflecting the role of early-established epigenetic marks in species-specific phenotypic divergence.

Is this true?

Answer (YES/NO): YES